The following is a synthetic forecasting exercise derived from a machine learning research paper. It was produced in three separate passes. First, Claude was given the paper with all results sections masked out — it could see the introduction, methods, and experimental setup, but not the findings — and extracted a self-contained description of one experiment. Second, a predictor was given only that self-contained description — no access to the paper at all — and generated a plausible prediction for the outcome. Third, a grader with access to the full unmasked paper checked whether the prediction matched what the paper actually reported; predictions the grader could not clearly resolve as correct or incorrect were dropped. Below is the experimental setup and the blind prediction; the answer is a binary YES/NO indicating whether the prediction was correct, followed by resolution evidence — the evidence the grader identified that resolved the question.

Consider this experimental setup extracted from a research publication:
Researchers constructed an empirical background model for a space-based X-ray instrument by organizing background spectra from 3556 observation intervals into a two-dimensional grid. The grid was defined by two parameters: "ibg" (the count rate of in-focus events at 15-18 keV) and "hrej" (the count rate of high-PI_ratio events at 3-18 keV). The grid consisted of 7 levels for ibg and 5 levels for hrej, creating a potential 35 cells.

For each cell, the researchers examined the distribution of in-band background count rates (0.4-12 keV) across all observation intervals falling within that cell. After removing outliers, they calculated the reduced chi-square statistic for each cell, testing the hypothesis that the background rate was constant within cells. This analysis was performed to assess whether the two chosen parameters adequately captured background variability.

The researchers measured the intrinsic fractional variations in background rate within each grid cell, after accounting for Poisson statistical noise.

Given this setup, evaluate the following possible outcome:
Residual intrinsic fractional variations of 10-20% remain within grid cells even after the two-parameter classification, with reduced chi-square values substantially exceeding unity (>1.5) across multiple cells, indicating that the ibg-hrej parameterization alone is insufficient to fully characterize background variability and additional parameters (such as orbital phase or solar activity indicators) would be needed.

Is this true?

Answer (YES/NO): NO